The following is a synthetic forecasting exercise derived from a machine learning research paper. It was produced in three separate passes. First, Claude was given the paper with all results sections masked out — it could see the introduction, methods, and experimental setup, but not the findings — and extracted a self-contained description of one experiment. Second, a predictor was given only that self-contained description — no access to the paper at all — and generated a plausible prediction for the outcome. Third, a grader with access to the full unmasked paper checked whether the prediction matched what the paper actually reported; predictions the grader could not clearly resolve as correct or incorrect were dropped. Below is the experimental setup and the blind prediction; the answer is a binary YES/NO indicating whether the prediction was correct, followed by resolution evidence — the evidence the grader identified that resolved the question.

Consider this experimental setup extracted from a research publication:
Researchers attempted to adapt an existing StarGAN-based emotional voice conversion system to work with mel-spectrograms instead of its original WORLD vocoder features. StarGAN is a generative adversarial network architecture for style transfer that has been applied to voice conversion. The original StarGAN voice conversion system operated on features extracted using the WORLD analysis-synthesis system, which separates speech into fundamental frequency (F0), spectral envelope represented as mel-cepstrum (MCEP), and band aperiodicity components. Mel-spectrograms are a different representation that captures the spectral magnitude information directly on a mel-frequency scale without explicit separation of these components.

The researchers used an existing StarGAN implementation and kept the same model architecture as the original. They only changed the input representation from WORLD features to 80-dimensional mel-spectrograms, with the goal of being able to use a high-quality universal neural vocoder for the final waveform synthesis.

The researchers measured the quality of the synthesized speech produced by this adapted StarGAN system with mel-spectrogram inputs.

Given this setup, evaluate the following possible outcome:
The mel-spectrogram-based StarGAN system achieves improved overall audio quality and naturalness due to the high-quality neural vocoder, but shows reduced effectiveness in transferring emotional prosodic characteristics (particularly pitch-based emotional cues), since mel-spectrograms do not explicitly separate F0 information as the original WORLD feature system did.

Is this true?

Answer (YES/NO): NO